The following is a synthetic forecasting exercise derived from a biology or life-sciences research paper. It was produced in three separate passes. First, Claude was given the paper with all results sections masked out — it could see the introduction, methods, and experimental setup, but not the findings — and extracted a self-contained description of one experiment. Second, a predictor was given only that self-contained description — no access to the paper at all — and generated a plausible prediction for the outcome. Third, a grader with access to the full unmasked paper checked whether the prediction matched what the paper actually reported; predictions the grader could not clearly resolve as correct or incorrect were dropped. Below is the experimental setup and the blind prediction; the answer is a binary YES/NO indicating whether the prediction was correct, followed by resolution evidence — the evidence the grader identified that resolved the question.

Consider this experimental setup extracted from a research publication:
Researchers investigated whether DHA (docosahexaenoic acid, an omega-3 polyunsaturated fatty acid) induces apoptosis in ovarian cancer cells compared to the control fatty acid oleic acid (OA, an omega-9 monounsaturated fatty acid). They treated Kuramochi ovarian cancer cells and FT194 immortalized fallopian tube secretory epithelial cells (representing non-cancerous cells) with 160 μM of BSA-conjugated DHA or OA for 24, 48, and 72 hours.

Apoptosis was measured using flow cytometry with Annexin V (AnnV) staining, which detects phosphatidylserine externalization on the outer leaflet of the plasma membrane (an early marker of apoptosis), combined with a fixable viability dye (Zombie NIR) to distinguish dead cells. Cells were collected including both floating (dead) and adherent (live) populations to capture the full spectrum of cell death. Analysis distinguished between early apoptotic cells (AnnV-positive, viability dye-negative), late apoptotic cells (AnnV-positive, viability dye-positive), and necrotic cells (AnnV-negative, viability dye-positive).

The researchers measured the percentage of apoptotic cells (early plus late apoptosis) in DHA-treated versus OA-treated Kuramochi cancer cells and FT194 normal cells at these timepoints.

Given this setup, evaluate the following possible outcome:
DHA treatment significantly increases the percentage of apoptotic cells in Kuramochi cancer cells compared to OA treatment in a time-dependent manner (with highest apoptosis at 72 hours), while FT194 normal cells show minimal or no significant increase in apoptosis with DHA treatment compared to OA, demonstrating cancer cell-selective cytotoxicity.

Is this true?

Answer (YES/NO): NO